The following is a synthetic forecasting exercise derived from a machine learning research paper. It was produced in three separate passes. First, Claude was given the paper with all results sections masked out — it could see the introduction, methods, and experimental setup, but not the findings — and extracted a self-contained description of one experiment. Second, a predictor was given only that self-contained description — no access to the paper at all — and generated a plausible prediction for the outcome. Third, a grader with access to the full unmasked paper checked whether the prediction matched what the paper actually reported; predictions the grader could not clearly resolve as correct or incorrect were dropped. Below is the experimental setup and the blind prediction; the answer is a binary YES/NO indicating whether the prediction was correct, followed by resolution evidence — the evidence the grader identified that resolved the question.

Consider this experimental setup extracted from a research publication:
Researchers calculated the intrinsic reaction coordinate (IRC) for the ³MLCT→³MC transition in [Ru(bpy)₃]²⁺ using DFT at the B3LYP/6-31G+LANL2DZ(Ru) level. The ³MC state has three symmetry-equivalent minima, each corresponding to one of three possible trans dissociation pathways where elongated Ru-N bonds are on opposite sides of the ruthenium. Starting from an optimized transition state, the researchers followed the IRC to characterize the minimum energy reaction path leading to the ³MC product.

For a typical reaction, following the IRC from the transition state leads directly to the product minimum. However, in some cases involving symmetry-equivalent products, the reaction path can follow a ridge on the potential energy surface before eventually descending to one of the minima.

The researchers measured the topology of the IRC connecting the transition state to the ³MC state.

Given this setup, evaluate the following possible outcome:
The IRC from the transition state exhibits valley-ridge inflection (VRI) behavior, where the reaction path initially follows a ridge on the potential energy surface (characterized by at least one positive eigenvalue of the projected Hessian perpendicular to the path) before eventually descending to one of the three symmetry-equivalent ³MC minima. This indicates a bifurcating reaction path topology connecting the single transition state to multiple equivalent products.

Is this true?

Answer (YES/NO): YES